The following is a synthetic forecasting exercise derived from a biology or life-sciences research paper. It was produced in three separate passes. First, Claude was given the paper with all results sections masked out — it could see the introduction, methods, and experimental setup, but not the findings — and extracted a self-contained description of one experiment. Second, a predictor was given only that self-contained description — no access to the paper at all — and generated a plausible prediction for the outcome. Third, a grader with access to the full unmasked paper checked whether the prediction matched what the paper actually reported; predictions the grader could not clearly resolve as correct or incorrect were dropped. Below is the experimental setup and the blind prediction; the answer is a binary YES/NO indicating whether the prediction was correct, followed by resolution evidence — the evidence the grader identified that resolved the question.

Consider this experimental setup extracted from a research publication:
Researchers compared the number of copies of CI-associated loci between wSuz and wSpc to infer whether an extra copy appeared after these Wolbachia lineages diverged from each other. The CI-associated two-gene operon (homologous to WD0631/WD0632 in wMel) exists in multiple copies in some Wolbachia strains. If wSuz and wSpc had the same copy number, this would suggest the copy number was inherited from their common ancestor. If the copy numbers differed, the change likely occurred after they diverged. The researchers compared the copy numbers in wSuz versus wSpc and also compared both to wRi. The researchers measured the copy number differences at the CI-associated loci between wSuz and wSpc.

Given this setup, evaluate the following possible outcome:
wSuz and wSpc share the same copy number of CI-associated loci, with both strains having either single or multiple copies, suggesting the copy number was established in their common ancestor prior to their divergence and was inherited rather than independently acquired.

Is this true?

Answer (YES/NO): NO